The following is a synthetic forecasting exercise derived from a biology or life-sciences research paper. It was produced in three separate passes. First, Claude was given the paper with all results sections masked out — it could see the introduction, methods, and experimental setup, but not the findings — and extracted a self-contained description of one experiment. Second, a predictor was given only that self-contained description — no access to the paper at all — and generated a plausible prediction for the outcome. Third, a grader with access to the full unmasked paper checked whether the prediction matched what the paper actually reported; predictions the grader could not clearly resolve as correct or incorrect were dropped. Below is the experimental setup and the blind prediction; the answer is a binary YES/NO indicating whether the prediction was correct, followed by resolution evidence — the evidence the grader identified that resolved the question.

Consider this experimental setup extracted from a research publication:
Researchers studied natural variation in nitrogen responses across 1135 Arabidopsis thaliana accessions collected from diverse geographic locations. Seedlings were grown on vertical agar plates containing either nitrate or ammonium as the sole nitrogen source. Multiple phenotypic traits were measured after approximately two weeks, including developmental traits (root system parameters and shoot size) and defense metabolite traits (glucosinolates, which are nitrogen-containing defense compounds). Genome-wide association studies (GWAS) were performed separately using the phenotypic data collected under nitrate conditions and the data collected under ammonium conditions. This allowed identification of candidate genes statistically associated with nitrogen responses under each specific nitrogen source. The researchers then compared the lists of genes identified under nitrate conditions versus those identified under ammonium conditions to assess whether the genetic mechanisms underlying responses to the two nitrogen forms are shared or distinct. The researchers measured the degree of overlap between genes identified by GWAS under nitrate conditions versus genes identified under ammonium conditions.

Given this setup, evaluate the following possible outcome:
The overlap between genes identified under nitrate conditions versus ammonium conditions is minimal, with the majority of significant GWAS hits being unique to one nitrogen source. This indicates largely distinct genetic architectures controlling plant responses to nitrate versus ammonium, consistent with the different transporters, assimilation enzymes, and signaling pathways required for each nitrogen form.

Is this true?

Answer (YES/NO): YES